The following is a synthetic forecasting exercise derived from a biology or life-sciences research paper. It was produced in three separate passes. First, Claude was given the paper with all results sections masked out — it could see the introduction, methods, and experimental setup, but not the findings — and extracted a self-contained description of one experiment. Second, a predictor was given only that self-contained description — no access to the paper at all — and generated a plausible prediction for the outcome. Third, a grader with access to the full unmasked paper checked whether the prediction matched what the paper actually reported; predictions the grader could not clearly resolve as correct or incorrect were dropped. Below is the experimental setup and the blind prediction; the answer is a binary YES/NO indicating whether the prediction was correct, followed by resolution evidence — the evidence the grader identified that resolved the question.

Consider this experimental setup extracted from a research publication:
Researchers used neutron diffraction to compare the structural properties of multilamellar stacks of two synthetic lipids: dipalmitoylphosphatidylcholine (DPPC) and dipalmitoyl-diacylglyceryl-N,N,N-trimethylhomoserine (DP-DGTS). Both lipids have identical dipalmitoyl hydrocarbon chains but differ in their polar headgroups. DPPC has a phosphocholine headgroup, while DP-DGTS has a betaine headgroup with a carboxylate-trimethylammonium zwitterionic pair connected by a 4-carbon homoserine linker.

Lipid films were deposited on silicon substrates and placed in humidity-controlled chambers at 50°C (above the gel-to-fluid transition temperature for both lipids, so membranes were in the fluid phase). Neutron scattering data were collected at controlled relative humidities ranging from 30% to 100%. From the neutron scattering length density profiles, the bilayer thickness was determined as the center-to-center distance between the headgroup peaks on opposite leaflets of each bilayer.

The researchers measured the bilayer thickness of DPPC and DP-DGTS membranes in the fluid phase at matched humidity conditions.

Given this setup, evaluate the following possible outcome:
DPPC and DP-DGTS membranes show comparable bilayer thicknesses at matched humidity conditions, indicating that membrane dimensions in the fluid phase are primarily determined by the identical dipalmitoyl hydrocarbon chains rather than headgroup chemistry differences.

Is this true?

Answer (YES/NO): NO